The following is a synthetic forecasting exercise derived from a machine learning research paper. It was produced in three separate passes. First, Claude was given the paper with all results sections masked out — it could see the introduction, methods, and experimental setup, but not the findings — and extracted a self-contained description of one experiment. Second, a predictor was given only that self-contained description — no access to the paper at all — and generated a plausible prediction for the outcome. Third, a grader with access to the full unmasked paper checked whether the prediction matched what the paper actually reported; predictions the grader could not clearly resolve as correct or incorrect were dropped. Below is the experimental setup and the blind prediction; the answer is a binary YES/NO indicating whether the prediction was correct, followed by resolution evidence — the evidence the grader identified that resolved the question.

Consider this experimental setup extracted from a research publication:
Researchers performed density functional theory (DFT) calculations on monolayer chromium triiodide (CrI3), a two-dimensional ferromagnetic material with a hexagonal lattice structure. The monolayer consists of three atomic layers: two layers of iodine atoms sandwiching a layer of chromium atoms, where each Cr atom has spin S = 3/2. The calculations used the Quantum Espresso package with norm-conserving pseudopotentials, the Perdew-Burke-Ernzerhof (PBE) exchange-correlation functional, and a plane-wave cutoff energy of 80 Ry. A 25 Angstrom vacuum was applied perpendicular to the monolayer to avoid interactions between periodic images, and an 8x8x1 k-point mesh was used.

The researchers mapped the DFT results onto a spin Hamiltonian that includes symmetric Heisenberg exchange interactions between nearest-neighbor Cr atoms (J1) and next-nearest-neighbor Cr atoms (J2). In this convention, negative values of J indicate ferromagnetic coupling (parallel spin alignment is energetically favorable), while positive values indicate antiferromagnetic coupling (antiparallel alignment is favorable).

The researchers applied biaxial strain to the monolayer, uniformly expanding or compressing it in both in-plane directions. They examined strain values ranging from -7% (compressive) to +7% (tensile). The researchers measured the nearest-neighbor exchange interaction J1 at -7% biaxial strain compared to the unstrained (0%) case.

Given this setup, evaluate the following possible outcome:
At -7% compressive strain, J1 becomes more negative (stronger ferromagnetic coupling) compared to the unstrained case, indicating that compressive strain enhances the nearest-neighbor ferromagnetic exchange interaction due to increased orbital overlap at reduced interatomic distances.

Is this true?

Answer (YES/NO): NO